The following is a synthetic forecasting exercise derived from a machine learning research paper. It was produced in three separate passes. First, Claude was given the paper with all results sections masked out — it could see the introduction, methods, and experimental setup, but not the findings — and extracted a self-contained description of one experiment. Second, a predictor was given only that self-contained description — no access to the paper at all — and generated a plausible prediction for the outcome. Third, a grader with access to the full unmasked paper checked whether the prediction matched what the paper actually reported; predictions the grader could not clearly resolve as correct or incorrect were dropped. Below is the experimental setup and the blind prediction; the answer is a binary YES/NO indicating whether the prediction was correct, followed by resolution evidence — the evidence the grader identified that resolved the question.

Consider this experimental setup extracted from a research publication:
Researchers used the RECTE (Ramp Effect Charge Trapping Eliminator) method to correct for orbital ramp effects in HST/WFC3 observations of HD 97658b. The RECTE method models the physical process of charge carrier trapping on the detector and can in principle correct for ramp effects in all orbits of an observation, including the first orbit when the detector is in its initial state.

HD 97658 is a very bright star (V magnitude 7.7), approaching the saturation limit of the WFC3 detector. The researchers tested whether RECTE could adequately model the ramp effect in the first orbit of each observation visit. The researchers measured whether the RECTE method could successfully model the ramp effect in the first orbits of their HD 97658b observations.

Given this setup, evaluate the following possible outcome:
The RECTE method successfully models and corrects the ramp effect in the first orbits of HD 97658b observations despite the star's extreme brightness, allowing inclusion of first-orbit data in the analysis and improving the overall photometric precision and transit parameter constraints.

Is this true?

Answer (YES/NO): NO